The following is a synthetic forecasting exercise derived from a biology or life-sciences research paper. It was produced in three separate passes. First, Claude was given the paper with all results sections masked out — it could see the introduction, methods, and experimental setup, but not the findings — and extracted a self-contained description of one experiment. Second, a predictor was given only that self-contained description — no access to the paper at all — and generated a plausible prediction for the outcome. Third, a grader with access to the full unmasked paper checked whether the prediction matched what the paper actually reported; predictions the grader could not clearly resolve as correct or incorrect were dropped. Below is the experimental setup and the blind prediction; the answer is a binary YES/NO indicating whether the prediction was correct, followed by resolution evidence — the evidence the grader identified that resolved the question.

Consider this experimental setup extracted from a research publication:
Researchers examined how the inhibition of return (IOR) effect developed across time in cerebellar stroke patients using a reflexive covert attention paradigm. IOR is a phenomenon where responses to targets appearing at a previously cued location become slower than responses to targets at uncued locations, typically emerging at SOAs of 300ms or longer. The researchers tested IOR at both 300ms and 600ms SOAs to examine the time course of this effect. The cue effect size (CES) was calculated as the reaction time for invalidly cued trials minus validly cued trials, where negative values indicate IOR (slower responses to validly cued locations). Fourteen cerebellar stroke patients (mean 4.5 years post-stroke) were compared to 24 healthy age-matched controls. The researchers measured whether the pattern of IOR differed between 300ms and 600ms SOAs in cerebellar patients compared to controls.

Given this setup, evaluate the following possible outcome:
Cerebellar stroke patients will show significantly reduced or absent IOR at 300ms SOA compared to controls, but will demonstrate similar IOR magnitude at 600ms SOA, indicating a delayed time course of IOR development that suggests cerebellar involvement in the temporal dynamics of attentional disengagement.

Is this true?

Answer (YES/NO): NO